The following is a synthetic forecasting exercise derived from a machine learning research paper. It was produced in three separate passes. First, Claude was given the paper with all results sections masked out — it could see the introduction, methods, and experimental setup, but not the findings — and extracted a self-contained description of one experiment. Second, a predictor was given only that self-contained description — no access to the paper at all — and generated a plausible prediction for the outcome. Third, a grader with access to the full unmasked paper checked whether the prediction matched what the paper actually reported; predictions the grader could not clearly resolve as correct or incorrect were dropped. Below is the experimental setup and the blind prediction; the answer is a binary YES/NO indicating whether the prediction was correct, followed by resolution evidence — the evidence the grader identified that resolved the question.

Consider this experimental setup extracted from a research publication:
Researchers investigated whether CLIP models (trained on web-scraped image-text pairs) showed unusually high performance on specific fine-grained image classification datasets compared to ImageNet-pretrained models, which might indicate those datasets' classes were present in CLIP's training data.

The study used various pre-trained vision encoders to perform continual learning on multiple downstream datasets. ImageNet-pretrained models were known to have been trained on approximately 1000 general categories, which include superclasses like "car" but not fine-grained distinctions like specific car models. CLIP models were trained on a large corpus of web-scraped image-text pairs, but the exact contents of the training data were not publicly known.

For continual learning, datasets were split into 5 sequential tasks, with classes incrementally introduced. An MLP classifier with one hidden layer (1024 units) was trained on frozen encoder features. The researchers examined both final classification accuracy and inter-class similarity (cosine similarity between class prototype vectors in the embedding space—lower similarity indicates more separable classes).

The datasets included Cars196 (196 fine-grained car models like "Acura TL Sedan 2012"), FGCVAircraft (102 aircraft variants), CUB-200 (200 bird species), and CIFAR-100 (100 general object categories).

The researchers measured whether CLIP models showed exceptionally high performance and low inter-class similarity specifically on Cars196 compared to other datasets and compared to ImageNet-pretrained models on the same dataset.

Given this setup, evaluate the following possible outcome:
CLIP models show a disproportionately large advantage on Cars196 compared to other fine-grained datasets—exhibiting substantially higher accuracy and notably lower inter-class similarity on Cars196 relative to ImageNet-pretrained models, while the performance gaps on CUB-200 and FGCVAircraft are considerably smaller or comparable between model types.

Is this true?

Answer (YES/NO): YES